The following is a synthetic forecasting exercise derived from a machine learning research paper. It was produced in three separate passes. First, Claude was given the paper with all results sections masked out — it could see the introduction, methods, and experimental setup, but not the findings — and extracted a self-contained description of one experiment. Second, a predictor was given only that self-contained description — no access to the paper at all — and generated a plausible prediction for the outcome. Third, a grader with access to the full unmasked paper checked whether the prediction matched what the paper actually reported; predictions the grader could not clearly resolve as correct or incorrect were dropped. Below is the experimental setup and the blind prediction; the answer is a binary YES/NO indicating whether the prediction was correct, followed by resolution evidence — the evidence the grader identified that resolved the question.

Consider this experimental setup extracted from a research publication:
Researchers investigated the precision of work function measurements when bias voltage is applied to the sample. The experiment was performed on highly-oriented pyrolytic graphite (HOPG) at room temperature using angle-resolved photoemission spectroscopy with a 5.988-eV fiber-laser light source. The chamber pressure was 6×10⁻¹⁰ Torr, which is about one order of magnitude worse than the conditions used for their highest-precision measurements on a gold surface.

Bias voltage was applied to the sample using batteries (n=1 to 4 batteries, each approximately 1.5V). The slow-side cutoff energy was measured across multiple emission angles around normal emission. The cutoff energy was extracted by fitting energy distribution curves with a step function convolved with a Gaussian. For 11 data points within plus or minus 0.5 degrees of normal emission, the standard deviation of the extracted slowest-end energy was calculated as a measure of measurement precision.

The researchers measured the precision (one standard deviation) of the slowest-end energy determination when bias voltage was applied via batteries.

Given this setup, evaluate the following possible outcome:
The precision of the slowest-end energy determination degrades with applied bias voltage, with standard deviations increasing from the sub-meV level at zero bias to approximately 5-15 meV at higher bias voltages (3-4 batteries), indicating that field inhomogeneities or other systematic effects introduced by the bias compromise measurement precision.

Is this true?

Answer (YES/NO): NO